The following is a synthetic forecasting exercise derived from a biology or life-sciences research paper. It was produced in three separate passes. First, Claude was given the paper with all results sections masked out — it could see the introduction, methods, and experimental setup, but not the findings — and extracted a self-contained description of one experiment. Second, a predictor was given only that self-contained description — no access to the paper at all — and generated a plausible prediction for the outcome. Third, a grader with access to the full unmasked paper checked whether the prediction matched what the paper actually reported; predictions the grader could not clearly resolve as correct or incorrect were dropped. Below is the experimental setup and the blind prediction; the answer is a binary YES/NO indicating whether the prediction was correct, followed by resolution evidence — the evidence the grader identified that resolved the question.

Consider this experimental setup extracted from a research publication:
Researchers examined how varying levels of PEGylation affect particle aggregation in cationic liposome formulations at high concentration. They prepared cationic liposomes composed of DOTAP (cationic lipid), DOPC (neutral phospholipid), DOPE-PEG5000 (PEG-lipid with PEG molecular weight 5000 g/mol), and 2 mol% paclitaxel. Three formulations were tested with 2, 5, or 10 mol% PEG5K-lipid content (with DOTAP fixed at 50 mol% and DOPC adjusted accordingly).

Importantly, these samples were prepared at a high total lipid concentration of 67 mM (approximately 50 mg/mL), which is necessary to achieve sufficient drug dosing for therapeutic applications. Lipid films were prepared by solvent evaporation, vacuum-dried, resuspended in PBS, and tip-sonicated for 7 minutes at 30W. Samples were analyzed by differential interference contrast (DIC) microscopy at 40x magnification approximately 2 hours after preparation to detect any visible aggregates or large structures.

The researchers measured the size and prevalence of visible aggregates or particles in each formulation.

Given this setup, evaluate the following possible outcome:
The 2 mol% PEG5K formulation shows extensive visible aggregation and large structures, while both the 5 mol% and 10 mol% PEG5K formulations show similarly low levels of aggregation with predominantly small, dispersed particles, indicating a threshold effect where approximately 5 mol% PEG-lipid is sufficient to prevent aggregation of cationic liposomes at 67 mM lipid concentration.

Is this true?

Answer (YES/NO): NO